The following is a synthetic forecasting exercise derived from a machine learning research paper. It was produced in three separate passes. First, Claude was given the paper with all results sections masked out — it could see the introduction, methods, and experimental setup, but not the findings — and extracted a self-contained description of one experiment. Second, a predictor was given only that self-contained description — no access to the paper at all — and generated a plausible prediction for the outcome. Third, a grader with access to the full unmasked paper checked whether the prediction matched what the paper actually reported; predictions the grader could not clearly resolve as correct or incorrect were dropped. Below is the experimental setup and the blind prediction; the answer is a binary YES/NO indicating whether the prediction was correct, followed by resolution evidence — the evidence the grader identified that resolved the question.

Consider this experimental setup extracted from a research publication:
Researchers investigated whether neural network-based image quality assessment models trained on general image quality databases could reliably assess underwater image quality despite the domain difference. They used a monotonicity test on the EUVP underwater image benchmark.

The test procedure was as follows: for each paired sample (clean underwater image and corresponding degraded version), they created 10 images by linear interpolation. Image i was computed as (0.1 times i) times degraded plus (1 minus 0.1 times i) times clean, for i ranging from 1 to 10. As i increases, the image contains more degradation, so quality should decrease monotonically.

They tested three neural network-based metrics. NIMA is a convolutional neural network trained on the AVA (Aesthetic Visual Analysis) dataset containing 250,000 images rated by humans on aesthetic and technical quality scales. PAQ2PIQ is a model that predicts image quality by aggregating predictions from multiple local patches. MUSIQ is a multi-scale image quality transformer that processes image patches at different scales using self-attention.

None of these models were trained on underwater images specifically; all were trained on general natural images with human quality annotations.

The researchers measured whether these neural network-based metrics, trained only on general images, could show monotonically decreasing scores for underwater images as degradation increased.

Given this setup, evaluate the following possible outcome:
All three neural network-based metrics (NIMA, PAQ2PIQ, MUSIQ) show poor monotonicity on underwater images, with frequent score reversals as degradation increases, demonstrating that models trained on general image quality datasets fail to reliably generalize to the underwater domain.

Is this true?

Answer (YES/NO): NO